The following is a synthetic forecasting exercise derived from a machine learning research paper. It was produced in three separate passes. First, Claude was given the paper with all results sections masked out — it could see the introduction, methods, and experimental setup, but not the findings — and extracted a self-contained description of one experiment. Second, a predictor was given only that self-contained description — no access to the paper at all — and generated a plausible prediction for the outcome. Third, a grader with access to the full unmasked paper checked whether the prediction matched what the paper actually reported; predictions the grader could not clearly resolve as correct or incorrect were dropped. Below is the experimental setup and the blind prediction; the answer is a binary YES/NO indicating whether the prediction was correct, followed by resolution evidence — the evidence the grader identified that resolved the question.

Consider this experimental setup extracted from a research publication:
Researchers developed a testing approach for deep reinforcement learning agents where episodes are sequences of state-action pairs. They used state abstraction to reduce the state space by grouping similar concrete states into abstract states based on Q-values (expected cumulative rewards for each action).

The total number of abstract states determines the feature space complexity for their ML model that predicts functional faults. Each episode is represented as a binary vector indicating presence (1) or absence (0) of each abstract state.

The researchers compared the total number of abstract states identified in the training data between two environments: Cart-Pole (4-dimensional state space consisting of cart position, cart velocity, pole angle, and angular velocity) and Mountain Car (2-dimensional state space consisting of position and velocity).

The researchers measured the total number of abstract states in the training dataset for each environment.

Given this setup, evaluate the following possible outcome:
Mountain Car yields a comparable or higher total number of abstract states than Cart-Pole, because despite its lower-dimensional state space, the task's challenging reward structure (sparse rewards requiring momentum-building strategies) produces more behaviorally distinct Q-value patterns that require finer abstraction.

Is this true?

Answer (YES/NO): YES